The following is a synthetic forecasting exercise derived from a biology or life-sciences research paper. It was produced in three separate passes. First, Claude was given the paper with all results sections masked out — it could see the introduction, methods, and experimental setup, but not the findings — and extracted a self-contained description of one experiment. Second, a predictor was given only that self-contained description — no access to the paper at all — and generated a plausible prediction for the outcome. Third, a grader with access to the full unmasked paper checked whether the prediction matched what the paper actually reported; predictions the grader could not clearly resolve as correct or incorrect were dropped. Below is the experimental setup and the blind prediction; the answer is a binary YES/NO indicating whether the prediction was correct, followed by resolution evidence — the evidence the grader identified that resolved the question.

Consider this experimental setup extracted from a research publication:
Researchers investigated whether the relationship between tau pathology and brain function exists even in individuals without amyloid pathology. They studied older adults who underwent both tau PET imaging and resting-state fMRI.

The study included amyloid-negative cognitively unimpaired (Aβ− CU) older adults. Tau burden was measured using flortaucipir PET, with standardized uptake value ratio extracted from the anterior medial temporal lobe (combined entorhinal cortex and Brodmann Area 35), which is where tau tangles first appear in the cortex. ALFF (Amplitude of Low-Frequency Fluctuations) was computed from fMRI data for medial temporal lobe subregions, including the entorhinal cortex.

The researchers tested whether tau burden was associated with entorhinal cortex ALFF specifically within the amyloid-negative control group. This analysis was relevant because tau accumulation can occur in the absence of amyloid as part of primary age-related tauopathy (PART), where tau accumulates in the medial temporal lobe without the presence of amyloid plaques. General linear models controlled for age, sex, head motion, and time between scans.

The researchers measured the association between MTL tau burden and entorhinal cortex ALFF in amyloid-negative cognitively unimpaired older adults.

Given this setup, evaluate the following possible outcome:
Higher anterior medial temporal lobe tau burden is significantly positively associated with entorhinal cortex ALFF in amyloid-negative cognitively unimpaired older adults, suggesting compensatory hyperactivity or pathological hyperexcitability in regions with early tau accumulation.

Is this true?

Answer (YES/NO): NO